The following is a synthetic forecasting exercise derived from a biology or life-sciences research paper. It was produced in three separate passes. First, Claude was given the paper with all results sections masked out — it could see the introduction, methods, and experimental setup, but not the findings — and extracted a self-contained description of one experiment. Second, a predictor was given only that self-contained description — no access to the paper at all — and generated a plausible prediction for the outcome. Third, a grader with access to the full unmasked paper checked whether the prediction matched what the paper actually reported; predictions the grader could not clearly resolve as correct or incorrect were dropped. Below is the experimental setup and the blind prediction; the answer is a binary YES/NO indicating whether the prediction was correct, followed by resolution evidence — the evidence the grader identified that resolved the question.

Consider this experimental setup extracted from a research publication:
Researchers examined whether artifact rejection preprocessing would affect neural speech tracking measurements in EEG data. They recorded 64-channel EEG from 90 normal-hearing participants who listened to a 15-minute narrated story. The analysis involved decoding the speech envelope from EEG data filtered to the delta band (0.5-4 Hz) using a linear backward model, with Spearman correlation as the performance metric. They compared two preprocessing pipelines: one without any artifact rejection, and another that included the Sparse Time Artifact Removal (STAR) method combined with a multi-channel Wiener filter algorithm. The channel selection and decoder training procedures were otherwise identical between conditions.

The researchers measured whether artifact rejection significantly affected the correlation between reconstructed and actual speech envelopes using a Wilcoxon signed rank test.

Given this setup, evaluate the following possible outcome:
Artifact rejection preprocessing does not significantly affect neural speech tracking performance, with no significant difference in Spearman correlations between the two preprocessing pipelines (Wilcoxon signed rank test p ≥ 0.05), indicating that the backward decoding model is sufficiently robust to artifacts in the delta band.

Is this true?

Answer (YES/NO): YES